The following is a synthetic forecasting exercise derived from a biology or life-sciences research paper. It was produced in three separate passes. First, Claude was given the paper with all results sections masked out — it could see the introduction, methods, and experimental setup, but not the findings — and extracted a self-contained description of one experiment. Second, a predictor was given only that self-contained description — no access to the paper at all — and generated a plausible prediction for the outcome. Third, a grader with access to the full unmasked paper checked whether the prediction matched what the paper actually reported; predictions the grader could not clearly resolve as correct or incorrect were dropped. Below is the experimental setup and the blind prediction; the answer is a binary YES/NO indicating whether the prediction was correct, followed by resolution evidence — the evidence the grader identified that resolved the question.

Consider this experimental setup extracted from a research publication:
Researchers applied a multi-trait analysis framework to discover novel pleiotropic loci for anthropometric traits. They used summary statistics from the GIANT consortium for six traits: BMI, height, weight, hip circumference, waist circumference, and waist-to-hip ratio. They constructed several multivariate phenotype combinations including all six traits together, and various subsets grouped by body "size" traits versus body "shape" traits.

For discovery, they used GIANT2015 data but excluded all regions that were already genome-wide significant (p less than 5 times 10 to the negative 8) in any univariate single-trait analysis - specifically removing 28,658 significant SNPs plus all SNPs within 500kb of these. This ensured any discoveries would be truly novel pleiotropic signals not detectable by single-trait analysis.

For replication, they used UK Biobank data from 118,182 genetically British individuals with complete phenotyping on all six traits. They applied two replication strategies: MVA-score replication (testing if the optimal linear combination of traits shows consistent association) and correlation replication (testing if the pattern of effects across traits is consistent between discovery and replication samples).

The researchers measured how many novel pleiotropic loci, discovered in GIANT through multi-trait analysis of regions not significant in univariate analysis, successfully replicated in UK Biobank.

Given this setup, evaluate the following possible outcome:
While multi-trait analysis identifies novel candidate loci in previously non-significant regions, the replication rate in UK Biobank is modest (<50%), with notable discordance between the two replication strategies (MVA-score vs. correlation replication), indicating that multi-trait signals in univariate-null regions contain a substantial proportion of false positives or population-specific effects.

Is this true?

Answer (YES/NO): NO